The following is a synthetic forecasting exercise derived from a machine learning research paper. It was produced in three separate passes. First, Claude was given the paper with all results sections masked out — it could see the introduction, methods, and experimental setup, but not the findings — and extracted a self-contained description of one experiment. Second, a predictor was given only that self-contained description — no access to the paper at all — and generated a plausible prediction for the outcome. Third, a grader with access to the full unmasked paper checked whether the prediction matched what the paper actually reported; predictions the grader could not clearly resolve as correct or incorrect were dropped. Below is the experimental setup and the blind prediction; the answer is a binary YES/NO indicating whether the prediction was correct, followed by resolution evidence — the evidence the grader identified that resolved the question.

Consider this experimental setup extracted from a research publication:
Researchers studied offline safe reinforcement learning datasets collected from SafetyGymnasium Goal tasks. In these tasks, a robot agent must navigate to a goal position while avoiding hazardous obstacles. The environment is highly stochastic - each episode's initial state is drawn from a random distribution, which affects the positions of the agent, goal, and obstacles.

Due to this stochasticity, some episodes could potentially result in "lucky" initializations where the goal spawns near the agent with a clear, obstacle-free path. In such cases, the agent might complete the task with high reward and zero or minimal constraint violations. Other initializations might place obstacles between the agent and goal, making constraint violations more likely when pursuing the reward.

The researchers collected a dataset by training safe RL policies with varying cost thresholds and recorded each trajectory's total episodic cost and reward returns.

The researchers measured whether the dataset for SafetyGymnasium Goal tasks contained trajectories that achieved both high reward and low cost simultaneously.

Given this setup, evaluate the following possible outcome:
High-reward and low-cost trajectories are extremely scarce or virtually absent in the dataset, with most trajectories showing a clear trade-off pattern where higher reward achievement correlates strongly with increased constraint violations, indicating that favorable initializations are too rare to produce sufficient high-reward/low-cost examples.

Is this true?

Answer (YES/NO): NO